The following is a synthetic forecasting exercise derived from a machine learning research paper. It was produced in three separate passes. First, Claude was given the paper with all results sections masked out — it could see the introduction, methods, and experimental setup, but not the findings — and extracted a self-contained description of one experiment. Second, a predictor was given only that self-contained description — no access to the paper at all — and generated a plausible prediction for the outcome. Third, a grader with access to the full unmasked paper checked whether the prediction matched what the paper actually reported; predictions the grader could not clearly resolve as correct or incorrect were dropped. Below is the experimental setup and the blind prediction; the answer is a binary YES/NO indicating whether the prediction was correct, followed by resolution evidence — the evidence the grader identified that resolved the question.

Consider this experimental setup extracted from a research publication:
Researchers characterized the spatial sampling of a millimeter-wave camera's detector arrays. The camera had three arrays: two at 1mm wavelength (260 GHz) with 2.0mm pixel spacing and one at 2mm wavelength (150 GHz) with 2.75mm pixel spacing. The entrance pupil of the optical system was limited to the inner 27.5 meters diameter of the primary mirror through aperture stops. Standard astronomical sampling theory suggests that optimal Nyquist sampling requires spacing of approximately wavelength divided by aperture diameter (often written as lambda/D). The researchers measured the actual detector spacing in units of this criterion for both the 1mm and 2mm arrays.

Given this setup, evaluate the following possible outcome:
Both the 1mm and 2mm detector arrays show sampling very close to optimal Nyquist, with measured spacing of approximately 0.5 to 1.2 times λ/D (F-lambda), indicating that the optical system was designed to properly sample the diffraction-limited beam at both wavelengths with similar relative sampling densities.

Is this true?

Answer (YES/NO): YES